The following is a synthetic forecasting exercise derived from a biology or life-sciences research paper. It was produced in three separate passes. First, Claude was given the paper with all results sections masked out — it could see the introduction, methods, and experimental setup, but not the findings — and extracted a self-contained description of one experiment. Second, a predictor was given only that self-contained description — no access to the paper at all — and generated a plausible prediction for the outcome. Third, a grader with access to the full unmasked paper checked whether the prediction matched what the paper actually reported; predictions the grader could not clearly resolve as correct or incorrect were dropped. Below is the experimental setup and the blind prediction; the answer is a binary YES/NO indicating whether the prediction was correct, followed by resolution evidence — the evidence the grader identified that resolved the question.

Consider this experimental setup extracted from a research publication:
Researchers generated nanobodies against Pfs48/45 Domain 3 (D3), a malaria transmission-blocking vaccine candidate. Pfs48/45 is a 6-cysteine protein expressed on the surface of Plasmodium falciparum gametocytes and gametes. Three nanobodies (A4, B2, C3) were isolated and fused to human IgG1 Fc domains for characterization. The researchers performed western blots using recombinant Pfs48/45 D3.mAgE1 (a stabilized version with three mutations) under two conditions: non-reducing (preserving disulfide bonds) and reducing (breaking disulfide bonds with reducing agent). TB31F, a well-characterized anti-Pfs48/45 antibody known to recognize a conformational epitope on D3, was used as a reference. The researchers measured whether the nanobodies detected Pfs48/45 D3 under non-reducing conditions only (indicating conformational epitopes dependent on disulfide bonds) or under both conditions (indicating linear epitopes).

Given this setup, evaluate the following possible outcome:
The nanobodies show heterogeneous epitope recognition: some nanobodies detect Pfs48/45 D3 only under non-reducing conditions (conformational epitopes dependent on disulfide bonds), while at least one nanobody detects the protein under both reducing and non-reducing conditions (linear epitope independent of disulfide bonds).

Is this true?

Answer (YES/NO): YES